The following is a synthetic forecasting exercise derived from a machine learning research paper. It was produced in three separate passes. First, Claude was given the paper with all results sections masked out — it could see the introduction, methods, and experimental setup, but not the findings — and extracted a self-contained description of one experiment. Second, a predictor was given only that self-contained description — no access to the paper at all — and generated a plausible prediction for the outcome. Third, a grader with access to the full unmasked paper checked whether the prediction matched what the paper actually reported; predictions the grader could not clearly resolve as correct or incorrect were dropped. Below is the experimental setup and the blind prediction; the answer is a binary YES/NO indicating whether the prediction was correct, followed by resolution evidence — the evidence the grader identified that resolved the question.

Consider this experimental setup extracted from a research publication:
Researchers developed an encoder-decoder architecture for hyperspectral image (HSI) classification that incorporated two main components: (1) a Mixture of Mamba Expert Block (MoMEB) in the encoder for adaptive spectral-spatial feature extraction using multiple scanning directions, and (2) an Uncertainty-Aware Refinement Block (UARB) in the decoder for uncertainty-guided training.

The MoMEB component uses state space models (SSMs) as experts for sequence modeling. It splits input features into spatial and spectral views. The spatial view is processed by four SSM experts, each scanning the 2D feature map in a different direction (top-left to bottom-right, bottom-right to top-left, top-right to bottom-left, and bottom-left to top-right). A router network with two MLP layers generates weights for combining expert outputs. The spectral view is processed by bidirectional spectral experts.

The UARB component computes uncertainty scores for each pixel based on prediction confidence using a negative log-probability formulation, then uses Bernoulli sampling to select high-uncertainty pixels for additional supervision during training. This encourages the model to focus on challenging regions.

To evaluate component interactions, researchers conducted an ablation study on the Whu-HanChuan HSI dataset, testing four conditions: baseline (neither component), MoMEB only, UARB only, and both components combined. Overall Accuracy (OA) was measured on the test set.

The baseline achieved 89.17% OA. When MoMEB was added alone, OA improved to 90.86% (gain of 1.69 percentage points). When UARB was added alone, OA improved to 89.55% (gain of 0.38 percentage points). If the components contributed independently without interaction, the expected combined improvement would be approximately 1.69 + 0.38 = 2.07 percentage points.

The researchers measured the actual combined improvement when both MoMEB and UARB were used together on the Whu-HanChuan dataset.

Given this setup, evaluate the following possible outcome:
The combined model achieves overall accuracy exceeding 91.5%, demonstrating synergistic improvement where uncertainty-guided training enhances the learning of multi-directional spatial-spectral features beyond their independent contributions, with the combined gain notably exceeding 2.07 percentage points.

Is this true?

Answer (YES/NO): YES